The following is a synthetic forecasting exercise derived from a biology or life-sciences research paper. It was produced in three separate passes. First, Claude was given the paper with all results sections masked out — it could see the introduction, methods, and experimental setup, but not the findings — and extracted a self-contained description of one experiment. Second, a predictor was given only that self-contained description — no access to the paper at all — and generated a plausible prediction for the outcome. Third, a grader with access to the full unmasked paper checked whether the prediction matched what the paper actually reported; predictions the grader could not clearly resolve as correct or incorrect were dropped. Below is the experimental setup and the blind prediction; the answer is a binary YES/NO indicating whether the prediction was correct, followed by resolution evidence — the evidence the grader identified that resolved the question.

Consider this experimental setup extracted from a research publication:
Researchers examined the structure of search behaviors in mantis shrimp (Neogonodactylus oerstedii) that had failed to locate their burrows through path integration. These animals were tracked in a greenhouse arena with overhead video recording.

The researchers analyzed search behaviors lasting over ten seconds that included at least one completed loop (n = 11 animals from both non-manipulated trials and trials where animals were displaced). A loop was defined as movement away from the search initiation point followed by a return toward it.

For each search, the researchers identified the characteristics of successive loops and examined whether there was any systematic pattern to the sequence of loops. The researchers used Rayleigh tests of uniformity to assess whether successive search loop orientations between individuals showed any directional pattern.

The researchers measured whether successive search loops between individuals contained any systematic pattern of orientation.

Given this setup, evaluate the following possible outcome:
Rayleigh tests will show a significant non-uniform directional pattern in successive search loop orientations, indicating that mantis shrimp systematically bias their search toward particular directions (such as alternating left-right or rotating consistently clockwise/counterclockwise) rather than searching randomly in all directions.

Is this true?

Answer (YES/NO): NO